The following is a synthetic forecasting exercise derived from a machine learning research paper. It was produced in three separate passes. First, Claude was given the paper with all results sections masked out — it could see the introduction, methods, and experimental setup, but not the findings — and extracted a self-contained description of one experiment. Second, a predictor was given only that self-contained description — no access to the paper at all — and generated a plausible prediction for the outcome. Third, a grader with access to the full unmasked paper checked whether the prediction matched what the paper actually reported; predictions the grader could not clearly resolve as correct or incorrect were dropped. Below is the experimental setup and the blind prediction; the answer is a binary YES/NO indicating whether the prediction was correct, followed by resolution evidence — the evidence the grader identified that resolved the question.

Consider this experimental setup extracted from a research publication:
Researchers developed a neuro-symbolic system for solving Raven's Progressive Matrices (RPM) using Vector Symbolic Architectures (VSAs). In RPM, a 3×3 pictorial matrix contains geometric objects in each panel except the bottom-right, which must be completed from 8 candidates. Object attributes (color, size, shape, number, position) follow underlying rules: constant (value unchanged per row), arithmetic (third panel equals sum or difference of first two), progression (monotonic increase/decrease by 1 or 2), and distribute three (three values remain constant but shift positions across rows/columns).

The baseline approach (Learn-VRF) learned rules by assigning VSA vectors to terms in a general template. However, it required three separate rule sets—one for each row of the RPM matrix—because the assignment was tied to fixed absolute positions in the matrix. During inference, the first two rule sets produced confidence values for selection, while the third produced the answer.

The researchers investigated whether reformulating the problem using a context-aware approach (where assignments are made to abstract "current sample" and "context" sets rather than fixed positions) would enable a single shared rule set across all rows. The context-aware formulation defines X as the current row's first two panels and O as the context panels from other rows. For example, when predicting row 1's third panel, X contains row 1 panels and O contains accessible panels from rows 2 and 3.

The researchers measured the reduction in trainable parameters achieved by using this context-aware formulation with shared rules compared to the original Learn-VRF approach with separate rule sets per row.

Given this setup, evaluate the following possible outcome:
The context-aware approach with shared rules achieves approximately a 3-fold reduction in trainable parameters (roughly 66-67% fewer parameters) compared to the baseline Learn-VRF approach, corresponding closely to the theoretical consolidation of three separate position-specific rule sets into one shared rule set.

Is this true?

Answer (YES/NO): YES